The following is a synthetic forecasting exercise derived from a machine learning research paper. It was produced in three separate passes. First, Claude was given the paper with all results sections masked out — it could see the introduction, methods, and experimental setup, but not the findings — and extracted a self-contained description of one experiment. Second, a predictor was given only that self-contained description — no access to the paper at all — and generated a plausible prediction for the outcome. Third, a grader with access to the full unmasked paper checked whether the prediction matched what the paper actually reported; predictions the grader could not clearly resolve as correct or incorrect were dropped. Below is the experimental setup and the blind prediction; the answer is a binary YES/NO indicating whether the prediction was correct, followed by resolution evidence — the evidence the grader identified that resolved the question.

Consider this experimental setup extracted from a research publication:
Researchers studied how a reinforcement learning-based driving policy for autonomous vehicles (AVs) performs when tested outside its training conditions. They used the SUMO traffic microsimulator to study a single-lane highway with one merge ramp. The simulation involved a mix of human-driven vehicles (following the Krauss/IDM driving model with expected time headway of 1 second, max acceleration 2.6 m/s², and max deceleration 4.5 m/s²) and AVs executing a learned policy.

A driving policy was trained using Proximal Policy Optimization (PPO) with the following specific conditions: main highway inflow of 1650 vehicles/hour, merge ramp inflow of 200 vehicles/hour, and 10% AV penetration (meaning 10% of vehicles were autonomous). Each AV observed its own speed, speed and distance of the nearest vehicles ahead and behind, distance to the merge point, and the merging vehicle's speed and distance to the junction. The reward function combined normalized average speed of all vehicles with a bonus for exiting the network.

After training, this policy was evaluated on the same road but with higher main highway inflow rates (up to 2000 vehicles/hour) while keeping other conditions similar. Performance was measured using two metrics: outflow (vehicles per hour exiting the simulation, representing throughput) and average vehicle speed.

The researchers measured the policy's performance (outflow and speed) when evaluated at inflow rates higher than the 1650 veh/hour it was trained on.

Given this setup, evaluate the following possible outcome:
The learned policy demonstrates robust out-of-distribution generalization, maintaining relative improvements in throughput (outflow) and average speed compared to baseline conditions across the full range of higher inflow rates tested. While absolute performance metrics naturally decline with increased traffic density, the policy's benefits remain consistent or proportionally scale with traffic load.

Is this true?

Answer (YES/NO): NO